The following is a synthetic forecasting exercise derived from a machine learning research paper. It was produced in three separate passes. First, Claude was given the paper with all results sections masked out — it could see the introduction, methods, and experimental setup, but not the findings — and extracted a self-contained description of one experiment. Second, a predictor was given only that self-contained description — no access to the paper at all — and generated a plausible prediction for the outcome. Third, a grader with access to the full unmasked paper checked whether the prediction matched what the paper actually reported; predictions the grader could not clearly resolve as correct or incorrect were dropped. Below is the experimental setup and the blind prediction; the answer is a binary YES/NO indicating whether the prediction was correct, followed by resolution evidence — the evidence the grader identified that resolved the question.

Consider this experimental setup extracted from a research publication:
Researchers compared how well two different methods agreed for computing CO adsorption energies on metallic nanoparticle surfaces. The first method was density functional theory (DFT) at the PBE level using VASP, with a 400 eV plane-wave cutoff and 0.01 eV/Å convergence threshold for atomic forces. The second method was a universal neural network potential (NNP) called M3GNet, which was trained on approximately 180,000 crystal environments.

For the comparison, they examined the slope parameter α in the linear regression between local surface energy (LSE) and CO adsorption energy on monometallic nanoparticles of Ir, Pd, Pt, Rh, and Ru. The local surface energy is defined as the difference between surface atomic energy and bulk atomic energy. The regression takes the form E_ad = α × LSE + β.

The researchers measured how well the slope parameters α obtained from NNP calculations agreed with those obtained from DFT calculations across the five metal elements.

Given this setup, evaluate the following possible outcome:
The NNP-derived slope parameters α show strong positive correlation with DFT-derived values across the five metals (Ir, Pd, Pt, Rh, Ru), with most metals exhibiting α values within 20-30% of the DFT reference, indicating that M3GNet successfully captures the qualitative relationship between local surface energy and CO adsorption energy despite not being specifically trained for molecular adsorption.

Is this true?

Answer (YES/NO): NO